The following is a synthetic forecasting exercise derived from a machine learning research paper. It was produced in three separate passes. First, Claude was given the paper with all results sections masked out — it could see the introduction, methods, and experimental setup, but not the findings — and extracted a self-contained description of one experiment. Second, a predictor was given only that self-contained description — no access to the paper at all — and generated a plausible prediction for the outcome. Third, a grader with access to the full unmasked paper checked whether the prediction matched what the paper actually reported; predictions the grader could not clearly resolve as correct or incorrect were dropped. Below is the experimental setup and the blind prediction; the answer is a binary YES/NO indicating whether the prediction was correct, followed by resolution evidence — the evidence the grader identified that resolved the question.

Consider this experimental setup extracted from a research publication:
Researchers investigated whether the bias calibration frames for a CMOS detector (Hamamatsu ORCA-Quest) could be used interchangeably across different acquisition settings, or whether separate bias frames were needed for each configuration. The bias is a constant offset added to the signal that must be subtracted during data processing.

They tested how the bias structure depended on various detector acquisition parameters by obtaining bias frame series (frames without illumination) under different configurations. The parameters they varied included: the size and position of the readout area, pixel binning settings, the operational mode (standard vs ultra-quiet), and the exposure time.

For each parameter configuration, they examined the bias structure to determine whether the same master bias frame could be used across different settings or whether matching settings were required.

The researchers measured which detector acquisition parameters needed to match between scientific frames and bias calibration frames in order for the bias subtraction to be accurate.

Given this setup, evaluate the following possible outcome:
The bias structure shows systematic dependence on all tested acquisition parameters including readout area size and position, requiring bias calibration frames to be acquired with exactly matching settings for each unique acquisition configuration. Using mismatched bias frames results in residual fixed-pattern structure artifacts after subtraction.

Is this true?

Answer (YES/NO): YES